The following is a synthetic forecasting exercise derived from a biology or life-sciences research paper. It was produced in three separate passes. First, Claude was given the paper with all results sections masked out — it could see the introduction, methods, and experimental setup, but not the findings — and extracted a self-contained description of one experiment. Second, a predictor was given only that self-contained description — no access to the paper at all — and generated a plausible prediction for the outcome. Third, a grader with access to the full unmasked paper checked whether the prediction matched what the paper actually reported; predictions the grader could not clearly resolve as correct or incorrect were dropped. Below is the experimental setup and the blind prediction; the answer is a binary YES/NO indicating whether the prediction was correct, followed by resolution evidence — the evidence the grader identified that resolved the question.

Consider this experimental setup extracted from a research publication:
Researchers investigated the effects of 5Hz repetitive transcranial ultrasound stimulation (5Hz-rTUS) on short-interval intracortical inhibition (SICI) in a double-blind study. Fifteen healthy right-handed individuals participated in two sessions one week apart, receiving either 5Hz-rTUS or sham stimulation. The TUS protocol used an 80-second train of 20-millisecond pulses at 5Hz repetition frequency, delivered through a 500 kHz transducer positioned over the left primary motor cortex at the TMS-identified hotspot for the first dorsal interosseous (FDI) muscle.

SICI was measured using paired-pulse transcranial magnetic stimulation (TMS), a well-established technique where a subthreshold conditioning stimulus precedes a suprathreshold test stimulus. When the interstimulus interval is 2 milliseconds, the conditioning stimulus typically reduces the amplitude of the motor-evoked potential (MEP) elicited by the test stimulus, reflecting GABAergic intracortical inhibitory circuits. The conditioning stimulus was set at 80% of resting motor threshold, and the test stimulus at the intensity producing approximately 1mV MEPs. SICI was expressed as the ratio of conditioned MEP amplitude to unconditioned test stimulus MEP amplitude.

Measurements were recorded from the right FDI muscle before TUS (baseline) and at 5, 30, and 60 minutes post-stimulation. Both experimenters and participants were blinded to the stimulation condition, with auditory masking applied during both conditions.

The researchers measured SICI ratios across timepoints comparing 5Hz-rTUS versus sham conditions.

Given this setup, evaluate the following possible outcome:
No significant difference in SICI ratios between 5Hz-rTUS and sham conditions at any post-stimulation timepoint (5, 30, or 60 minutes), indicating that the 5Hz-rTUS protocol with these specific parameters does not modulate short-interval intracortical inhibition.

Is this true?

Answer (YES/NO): YES